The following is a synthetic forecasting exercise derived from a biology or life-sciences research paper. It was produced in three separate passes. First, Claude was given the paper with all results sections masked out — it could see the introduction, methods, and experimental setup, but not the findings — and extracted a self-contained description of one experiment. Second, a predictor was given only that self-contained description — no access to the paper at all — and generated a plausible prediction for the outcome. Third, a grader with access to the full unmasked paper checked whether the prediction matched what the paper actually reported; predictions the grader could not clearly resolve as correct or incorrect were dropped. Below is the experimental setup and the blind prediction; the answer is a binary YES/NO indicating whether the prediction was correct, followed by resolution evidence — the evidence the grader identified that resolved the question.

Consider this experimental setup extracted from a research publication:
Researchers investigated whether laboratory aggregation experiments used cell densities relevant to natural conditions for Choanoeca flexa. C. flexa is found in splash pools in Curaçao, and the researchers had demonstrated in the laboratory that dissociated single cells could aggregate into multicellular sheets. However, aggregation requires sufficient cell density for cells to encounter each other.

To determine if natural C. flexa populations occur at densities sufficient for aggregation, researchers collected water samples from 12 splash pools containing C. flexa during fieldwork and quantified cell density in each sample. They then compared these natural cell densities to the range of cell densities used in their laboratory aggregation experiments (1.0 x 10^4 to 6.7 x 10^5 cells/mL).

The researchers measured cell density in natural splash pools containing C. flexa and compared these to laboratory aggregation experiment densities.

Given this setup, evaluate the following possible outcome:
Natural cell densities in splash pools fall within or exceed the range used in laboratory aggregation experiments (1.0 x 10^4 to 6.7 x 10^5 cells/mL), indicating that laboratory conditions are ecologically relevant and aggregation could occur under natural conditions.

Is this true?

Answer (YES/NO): NO